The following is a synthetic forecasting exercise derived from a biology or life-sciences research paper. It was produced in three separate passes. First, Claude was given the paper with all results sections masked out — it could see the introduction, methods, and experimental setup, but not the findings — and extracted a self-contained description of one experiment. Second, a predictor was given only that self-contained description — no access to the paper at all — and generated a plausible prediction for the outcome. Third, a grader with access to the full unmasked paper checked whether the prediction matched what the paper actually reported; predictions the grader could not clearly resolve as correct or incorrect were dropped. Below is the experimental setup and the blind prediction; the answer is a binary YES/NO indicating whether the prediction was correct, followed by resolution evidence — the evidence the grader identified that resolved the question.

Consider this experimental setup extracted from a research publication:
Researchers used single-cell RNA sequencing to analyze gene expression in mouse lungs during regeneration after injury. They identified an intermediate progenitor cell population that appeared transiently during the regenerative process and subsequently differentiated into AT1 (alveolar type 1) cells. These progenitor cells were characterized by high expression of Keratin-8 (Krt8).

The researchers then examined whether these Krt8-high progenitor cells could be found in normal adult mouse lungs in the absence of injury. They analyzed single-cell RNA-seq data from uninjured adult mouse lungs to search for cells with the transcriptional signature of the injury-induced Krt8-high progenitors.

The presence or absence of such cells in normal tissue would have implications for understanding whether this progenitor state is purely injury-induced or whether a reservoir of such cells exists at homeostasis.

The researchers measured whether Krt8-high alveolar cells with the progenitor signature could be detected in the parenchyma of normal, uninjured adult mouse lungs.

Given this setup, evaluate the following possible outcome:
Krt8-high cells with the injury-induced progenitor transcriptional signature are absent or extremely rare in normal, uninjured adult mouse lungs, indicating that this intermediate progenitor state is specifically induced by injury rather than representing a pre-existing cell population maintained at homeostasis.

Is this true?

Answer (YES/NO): NO